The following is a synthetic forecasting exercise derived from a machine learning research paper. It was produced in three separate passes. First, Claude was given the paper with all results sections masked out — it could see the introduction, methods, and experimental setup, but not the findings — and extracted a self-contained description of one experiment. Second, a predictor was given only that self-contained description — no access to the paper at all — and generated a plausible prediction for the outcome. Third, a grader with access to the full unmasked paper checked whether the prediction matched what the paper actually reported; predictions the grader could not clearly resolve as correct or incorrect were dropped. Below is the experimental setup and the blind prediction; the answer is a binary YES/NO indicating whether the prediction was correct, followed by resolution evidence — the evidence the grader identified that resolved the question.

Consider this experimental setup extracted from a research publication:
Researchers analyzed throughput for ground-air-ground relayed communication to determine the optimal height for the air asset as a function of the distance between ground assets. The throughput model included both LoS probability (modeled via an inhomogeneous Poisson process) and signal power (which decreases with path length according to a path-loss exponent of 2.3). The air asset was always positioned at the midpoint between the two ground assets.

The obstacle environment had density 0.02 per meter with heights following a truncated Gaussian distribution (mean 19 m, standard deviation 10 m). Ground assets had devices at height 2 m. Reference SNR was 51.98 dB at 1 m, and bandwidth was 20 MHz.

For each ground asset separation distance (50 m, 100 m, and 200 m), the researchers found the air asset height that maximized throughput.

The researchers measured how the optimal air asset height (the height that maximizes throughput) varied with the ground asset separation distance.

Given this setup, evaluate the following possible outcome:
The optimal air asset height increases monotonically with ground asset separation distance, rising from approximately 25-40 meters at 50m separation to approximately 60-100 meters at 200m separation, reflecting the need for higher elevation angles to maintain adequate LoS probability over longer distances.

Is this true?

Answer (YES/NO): NO